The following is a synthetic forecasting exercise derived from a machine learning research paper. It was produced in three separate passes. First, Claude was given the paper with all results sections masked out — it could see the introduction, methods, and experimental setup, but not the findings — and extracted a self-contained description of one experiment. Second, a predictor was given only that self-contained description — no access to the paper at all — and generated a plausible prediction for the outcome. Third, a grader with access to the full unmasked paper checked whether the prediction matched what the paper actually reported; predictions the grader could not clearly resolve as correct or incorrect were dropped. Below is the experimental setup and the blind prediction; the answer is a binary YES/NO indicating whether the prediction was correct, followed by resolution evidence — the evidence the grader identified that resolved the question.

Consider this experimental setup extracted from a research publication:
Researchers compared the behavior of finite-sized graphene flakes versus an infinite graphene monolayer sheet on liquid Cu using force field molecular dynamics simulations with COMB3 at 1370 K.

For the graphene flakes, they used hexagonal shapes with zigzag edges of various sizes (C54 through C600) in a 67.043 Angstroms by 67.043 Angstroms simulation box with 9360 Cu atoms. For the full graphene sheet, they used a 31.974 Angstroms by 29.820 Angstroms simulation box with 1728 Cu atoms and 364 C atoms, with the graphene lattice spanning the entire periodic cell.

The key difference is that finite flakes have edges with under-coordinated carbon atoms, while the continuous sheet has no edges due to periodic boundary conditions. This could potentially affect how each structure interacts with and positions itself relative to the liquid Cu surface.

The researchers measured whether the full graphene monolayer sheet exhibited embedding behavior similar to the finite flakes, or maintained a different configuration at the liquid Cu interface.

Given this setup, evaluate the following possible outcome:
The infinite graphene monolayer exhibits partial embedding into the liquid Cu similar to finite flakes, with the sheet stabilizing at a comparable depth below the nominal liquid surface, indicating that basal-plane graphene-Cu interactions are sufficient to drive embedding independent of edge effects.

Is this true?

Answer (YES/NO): NO